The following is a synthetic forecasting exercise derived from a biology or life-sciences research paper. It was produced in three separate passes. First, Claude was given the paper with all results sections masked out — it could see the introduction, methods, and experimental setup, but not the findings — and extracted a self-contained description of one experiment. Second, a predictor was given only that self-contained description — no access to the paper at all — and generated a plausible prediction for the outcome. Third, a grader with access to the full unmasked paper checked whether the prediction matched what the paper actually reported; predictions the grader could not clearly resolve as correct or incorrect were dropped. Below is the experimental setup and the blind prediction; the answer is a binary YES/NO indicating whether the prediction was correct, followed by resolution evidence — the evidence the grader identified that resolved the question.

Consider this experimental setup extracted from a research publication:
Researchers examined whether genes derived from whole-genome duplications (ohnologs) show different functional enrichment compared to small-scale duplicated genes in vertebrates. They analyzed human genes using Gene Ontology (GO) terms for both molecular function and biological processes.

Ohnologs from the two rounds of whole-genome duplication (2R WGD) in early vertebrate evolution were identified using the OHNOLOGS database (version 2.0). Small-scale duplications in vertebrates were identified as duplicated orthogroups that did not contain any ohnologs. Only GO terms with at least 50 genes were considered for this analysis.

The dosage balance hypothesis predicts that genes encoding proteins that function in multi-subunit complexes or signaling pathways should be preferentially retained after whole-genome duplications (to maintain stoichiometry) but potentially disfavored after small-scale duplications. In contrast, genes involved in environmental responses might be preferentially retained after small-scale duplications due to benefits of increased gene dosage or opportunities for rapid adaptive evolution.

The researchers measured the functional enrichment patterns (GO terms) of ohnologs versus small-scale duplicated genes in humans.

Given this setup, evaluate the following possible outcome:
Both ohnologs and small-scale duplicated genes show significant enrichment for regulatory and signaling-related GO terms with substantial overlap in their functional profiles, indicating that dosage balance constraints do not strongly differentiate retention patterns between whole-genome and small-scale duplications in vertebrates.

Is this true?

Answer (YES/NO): YES